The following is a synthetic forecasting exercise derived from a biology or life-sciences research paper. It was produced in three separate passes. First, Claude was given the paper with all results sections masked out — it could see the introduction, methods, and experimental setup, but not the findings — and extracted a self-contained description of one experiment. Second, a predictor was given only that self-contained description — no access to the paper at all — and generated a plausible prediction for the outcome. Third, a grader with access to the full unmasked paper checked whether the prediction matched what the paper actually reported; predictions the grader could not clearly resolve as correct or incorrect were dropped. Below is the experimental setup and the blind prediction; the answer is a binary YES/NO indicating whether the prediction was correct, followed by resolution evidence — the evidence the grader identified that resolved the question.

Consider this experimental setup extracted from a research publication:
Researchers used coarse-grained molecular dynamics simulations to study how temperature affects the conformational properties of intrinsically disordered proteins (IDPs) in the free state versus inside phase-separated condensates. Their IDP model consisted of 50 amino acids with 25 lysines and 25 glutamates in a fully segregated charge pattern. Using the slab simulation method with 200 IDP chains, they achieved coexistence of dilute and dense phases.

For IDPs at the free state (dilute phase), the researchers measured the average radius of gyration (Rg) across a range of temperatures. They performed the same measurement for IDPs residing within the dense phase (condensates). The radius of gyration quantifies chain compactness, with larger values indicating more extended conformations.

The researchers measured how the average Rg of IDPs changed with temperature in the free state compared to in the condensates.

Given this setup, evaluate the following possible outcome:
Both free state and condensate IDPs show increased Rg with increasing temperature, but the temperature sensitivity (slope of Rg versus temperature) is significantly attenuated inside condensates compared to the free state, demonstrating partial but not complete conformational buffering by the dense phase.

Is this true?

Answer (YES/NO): NO